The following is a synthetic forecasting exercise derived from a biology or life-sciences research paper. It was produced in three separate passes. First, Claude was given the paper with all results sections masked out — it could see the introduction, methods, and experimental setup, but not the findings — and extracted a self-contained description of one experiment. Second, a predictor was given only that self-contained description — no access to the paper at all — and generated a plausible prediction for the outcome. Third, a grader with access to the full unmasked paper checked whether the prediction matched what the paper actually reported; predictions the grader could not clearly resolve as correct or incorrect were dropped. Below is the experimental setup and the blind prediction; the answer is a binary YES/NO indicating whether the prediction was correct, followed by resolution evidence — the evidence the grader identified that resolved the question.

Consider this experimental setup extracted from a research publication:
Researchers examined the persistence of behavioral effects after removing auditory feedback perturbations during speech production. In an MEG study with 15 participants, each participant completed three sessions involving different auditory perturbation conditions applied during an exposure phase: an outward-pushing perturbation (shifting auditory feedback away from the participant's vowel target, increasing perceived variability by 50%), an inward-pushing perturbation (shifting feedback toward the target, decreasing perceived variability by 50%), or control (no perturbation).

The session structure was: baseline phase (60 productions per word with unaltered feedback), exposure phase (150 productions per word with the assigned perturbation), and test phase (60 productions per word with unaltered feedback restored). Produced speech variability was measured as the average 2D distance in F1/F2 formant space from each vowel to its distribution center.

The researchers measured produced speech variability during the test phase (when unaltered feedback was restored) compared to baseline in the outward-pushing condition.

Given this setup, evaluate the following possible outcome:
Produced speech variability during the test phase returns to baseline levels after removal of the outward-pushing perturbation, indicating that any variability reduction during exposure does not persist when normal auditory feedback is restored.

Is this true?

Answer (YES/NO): NO